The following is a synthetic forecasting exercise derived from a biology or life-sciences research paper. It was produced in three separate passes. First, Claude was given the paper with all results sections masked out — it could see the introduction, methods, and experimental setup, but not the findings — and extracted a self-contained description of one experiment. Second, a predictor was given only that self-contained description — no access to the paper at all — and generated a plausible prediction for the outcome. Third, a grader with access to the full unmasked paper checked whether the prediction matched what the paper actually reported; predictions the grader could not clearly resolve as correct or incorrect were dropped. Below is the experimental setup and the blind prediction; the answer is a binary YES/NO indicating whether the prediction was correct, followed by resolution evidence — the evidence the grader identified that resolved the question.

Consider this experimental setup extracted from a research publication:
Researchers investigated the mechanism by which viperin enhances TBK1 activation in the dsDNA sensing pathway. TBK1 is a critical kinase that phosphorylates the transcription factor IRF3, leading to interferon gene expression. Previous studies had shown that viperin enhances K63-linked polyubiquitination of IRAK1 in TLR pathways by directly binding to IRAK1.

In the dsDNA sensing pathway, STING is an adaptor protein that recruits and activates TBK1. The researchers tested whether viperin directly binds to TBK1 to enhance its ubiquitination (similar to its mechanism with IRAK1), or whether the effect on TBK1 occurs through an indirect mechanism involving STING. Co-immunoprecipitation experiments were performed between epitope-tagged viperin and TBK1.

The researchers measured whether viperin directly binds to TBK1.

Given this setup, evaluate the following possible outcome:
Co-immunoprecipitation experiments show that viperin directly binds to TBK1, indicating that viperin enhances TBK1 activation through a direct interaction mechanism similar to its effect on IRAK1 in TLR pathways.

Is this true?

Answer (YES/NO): NO